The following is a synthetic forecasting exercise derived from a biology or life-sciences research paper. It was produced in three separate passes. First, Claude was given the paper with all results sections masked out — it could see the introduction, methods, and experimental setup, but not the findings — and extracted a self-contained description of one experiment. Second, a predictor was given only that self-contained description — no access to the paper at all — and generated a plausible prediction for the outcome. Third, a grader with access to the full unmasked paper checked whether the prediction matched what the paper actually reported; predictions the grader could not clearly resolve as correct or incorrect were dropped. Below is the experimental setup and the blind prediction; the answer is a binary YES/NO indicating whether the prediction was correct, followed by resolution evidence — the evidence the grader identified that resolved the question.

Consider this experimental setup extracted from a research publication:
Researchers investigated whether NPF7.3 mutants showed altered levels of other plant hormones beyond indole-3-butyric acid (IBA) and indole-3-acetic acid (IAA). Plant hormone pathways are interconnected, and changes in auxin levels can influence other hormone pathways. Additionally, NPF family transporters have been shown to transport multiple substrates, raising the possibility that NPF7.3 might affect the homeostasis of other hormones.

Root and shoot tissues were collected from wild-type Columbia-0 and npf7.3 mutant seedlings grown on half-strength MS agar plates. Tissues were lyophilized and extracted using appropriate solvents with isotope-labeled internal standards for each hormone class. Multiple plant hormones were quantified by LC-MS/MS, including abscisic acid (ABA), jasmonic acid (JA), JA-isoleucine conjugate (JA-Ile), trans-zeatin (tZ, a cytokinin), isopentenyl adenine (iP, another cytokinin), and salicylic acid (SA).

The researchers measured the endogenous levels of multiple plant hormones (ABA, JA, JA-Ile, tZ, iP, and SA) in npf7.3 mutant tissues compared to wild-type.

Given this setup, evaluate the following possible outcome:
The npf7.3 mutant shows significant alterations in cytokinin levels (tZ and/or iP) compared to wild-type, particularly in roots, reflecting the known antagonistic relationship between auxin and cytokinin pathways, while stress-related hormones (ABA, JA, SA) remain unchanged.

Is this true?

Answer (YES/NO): NO